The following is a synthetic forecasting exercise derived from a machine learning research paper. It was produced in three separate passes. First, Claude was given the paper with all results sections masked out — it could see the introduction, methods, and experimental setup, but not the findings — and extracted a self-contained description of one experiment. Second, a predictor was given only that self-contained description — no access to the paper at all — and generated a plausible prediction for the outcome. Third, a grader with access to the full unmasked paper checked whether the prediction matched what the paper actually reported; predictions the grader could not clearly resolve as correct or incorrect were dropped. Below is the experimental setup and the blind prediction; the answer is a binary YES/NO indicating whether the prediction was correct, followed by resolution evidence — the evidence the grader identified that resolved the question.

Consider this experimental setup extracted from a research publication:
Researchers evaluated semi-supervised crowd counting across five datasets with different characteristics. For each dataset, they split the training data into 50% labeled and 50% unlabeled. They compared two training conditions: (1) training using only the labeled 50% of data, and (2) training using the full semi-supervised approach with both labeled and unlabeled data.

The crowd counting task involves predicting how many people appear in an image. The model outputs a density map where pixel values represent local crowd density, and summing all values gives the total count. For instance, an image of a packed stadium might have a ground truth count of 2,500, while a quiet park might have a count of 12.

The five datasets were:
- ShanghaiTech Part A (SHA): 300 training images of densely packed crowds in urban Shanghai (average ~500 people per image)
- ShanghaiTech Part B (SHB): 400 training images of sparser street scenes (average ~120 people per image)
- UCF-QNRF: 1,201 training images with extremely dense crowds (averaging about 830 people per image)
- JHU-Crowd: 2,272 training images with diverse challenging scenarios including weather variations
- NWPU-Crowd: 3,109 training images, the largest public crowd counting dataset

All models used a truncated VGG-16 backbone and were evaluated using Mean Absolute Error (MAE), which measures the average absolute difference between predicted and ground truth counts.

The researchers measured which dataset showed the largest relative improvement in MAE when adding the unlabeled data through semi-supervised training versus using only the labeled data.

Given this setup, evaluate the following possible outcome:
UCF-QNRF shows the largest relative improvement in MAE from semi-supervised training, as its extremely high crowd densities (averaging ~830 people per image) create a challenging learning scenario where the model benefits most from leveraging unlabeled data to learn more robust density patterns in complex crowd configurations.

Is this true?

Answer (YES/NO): NO